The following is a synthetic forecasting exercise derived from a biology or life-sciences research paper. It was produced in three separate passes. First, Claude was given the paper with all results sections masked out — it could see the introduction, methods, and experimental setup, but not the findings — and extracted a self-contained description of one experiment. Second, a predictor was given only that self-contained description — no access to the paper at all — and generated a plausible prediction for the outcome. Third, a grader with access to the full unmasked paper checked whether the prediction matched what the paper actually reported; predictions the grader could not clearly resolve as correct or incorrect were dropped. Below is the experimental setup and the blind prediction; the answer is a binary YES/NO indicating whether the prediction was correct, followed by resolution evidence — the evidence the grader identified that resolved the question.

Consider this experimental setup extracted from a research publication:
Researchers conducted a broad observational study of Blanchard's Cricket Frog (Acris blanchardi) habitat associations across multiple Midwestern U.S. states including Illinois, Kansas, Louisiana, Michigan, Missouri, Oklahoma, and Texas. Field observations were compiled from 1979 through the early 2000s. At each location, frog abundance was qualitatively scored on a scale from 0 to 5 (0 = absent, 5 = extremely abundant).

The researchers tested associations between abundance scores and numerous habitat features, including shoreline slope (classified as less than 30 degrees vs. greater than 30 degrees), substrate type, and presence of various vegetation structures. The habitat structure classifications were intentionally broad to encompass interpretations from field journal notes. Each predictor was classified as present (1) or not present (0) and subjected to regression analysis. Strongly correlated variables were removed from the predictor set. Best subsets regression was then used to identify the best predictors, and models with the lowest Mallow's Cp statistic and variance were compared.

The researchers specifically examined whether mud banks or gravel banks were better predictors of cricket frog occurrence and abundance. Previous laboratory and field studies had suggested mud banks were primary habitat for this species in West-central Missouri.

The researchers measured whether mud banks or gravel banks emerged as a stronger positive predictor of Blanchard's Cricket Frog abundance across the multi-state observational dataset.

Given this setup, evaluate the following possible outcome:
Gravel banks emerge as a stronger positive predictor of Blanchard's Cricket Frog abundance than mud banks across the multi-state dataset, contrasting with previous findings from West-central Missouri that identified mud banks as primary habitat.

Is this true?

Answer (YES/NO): YES